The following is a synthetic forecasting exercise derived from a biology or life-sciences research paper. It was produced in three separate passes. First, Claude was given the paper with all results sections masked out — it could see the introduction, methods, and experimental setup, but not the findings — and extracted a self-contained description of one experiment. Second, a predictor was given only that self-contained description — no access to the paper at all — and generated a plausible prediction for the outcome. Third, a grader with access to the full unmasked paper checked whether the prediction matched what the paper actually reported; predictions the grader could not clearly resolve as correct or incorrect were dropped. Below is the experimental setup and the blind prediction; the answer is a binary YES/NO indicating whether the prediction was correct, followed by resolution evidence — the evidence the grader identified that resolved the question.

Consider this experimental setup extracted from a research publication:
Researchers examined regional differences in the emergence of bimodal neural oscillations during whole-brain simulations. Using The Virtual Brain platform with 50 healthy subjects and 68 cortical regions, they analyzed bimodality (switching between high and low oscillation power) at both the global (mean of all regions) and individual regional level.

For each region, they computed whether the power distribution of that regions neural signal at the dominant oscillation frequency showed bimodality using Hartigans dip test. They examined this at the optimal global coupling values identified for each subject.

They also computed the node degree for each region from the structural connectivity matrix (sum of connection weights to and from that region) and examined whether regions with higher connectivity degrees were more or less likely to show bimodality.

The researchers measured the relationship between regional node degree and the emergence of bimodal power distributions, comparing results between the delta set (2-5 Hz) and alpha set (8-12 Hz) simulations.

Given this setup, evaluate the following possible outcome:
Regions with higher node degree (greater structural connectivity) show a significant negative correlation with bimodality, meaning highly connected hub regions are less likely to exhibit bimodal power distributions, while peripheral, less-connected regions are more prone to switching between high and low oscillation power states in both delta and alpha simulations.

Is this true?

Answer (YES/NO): NO